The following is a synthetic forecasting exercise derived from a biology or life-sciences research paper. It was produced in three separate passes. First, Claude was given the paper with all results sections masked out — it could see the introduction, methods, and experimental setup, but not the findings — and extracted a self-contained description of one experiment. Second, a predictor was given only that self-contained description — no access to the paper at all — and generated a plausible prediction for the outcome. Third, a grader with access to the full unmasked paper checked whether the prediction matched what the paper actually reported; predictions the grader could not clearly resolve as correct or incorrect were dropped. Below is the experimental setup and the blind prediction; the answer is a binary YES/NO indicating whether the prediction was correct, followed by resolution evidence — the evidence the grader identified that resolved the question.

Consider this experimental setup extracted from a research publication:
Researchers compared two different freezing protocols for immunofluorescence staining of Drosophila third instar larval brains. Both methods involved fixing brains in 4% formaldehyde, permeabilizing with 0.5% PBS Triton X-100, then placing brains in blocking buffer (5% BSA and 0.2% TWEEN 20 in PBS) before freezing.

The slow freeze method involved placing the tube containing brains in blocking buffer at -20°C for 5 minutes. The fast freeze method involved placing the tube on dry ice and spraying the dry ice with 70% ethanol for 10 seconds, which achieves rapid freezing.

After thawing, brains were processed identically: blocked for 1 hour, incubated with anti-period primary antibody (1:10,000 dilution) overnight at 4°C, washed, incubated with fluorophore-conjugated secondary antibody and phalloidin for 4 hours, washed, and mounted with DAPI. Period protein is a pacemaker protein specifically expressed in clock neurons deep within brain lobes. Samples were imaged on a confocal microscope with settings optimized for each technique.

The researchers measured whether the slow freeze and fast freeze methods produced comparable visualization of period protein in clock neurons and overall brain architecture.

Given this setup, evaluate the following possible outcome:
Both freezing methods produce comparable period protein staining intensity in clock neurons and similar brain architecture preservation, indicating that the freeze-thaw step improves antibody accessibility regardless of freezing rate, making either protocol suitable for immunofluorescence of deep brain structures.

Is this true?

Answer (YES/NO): YES